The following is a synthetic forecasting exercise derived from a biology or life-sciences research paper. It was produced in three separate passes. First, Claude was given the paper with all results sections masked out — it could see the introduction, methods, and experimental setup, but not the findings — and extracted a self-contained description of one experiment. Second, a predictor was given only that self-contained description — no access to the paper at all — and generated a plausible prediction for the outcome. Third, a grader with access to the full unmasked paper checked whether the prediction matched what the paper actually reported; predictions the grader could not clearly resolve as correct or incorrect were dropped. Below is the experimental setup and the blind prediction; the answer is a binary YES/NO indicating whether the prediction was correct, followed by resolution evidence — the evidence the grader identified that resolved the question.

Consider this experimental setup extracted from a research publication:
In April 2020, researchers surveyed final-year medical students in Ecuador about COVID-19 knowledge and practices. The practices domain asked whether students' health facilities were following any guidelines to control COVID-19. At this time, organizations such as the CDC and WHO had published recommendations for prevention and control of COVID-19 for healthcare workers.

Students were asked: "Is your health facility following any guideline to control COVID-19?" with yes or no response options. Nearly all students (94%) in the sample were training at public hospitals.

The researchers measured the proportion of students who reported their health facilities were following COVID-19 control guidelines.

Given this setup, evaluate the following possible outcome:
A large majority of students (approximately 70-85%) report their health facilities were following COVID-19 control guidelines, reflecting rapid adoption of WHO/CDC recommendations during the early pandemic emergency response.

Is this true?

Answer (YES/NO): NO